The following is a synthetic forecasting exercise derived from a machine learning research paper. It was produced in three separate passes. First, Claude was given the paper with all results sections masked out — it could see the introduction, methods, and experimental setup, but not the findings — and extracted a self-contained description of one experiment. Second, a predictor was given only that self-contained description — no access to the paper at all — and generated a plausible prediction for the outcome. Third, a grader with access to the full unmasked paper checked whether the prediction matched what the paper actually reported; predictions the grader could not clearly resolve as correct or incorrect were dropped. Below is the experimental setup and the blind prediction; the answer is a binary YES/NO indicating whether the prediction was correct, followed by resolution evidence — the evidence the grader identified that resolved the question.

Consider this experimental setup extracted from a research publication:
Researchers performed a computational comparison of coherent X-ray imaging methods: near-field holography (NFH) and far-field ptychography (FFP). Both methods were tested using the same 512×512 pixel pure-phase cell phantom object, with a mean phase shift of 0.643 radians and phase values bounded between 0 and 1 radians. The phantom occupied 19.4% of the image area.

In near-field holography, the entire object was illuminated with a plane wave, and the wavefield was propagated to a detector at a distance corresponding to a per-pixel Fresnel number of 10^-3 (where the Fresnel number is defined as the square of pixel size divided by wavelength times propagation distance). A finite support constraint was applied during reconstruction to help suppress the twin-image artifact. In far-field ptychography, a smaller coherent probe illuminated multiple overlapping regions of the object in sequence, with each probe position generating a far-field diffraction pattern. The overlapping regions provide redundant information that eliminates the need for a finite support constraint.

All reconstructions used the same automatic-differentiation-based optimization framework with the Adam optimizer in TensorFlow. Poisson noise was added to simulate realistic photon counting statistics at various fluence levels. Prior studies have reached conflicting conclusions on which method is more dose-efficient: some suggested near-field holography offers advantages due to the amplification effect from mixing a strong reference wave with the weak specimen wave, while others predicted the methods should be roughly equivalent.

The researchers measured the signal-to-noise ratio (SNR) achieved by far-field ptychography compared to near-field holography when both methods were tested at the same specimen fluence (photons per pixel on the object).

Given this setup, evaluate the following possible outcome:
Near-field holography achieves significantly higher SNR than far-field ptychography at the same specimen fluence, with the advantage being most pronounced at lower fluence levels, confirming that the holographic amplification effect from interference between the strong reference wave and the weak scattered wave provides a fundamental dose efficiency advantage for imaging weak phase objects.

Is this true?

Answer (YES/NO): NO